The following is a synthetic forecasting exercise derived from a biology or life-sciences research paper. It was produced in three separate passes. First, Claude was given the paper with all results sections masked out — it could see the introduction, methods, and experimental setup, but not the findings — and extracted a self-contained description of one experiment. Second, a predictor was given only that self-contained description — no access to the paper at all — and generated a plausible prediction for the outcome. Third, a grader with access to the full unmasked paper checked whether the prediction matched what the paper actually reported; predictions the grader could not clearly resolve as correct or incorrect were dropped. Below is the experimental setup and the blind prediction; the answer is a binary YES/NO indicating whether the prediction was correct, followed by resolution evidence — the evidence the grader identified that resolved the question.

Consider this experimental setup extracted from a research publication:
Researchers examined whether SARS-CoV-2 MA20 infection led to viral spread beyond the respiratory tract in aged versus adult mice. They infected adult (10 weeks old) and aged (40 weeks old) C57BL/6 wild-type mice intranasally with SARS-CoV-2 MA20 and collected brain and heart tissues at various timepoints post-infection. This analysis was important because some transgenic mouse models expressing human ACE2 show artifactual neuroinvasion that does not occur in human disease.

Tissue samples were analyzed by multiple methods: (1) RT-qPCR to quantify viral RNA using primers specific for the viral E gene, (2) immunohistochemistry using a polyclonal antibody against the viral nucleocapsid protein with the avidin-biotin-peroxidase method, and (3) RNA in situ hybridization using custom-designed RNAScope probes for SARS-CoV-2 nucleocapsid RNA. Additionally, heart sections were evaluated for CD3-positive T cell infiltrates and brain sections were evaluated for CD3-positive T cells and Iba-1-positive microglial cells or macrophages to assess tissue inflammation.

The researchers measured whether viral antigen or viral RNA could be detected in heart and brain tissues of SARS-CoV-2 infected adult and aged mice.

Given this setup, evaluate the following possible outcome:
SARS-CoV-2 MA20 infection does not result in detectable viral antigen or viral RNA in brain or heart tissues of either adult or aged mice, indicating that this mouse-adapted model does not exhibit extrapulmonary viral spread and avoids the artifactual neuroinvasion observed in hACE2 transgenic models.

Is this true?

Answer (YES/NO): NO